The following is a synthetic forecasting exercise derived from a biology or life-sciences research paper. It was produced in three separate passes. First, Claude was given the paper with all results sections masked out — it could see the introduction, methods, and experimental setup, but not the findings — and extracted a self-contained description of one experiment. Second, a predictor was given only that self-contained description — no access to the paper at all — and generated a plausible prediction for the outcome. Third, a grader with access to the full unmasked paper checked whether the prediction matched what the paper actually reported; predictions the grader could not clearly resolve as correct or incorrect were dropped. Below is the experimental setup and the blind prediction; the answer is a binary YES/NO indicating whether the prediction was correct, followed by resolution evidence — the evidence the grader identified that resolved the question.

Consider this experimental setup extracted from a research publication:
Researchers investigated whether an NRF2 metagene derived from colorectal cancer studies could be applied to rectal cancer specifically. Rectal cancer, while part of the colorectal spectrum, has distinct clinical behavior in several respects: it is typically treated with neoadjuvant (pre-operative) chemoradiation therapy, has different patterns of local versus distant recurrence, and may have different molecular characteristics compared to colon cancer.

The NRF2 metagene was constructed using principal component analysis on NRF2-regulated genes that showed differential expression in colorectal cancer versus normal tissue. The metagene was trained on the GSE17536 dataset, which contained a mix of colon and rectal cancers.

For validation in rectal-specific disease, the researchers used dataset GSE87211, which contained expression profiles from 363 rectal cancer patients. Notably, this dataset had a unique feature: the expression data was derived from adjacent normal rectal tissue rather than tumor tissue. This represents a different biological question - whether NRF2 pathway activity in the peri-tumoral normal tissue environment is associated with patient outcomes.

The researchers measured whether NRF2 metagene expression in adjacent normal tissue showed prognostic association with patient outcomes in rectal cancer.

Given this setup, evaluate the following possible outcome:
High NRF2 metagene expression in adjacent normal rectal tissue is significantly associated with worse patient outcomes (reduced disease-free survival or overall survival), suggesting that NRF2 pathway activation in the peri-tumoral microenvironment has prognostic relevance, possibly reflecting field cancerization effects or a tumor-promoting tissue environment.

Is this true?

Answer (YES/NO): NO